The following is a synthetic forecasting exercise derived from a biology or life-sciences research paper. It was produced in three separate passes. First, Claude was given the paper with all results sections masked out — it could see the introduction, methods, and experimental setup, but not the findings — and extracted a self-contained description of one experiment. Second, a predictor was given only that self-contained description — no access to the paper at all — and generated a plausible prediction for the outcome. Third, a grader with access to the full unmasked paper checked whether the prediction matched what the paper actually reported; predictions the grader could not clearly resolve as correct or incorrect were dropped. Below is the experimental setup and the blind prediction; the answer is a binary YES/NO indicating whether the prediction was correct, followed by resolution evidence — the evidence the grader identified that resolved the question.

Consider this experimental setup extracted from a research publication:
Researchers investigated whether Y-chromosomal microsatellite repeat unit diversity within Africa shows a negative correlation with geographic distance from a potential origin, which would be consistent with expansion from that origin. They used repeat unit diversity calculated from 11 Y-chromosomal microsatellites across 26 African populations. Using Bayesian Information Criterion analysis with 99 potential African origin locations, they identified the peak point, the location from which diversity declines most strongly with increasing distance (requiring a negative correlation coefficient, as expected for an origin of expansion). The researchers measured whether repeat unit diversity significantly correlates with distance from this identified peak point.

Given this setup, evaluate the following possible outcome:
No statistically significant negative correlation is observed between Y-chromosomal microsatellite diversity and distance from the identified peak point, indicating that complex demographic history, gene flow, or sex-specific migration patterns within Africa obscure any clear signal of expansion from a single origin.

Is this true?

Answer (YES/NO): NO